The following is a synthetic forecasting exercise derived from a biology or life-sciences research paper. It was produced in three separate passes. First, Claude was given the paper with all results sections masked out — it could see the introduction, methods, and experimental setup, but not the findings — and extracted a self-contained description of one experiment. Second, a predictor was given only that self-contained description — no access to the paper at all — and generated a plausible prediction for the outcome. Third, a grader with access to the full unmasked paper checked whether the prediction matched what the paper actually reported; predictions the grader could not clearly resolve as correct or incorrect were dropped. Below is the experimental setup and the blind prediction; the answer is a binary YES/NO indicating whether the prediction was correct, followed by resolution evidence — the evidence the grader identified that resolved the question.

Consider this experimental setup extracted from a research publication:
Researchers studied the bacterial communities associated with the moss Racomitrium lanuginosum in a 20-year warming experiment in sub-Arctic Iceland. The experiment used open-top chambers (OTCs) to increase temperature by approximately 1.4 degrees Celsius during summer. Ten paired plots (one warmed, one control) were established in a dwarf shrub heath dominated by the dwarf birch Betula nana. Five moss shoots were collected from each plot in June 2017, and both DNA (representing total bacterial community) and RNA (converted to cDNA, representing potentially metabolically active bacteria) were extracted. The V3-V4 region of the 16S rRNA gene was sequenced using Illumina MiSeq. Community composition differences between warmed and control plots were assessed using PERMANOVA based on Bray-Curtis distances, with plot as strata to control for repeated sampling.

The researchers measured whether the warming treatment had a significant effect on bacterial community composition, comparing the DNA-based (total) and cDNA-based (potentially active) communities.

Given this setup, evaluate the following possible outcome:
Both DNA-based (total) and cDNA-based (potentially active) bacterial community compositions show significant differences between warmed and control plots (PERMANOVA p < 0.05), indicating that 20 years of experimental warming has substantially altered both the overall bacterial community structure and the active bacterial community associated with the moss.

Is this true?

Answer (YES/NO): YES